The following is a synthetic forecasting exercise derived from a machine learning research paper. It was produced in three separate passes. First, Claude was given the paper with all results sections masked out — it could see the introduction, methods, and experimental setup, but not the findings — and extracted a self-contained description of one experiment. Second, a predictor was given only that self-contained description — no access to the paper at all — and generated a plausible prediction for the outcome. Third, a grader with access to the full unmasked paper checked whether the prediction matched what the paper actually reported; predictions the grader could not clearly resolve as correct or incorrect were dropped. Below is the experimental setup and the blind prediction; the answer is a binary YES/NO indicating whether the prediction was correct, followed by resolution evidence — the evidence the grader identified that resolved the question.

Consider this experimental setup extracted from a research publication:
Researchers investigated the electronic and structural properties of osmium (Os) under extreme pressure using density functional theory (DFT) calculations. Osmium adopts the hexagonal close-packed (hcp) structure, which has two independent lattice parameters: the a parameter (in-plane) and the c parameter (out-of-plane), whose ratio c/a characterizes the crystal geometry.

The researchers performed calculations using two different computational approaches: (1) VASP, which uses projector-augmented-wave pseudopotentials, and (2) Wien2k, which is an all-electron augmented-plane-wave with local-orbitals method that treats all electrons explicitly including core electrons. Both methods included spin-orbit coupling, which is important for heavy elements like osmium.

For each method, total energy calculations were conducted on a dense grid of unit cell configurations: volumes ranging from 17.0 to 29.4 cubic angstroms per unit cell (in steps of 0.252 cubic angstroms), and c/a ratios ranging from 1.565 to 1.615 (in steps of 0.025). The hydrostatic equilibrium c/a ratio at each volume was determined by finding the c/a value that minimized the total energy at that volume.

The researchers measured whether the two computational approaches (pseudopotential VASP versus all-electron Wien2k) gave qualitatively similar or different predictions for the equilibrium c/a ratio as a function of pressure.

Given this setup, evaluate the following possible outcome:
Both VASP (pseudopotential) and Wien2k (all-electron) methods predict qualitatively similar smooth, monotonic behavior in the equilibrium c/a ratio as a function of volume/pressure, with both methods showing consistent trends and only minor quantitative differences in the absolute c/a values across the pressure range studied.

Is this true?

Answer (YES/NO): YES